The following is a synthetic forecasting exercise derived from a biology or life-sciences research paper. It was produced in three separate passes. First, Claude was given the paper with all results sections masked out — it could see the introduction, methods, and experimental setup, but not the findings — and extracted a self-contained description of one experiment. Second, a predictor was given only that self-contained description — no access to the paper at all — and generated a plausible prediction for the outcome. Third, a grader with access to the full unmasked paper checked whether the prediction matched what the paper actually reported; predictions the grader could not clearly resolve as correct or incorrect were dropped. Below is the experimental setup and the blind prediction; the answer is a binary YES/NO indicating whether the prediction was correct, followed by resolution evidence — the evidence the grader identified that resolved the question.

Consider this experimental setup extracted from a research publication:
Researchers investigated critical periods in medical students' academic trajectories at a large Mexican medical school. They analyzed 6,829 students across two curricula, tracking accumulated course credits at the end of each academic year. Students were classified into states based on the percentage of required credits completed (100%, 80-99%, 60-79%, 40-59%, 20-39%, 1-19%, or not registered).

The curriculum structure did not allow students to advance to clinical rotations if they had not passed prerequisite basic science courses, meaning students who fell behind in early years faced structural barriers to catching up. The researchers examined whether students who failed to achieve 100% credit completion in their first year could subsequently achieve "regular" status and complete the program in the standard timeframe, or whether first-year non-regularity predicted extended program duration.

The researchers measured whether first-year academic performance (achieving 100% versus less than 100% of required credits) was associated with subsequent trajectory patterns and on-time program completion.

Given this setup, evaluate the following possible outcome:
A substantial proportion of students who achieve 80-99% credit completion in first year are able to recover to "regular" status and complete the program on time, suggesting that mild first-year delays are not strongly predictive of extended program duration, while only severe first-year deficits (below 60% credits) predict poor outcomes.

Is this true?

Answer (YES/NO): NO